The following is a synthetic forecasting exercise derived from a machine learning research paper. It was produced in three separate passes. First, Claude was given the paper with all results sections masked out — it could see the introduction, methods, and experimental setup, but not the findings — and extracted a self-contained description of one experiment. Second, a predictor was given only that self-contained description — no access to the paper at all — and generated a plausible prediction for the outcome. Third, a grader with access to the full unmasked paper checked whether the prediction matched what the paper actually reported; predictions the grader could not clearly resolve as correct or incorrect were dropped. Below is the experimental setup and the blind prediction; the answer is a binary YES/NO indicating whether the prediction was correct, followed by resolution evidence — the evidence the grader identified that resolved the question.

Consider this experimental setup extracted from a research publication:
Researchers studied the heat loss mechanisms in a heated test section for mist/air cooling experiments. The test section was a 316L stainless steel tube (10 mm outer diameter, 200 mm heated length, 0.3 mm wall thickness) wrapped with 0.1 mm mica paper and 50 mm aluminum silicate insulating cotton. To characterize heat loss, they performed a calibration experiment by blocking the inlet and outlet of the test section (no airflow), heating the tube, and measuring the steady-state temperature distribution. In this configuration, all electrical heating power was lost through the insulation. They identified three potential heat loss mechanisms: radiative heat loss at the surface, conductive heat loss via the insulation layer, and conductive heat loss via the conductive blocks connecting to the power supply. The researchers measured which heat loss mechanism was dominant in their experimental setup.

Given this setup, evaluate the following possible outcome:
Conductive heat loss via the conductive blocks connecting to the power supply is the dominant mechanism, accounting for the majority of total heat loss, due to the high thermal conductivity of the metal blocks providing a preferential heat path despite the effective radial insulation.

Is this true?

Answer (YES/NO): NO